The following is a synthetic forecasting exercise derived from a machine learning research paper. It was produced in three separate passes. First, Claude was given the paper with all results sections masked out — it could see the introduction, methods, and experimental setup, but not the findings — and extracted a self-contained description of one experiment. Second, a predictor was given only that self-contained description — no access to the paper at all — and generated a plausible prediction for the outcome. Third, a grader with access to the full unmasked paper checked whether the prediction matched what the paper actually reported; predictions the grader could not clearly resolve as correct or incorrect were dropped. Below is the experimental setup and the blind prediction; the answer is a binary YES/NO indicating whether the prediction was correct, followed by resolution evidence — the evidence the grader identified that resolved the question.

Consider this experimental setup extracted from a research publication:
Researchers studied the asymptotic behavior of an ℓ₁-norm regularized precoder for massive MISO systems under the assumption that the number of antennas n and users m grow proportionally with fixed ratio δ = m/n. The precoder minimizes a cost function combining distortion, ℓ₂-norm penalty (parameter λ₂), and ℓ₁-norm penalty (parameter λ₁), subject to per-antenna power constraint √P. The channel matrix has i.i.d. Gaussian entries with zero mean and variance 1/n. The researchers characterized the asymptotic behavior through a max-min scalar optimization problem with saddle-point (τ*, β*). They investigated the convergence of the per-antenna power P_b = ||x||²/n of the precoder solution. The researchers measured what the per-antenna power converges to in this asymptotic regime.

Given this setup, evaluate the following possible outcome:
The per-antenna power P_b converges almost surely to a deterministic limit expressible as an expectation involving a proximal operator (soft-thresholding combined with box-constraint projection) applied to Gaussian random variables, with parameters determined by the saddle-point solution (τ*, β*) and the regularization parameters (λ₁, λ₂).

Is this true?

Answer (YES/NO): NO